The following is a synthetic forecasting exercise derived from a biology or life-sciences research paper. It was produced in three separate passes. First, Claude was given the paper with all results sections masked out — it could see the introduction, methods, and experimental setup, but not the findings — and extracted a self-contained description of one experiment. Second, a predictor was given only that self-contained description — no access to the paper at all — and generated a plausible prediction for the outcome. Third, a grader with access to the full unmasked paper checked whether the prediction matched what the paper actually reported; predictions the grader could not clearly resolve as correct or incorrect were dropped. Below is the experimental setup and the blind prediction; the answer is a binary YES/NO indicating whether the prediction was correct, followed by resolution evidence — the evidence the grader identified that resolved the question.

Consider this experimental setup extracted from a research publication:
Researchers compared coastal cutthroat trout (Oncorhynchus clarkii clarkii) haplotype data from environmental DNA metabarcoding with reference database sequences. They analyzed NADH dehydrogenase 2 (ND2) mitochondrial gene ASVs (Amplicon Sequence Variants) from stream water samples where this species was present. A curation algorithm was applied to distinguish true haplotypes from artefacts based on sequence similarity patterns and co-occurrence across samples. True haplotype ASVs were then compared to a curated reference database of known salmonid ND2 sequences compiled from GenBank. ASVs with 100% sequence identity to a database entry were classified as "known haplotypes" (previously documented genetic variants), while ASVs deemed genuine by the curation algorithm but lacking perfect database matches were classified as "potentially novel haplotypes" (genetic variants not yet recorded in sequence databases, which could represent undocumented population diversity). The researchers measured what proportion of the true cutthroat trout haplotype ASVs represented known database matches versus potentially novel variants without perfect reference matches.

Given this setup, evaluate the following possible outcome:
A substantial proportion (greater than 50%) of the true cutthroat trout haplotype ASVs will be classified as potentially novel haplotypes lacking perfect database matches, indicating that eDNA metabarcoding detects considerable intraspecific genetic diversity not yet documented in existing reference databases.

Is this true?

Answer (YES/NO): NO